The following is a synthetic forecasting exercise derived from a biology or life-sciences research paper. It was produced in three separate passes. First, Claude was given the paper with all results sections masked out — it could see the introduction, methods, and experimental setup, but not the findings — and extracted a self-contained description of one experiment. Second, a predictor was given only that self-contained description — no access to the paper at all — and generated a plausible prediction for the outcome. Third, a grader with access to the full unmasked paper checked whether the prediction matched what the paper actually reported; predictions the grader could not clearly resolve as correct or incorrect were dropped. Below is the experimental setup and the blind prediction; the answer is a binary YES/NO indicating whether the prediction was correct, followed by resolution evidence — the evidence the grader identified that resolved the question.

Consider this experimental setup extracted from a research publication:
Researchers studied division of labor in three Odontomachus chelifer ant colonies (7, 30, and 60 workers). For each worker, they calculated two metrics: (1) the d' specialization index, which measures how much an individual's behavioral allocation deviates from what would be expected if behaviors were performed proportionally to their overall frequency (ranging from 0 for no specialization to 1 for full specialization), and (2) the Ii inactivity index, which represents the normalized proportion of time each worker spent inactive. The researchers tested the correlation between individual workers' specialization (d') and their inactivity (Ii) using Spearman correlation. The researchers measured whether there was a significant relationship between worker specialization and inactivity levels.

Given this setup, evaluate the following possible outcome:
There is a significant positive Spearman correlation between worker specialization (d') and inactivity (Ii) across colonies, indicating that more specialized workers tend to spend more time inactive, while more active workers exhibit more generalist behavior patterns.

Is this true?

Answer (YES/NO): NO